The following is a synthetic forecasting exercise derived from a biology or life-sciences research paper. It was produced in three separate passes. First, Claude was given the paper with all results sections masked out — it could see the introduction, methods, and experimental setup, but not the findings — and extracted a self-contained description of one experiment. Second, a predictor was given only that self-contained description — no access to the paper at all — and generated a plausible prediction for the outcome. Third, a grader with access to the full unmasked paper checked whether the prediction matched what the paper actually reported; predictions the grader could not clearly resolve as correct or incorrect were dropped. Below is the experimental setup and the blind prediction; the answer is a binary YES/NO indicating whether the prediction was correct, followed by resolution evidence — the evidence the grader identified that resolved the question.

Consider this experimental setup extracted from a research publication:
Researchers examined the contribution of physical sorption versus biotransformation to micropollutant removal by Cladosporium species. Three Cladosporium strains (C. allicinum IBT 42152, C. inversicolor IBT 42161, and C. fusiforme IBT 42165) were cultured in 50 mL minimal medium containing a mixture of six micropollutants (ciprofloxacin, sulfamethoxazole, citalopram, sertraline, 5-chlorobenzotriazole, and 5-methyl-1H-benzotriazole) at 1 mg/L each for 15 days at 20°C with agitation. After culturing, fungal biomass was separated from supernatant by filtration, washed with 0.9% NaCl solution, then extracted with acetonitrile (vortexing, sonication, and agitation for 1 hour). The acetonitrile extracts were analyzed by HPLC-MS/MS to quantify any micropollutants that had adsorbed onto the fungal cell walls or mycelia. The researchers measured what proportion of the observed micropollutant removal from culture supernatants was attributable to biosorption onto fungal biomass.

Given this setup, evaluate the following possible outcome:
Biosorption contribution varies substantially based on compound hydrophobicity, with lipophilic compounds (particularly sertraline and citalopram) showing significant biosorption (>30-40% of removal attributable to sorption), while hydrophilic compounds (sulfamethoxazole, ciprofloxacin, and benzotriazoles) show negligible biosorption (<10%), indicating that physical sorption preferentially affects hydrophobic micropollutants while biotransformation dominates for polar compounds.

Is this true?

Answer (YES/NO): NO